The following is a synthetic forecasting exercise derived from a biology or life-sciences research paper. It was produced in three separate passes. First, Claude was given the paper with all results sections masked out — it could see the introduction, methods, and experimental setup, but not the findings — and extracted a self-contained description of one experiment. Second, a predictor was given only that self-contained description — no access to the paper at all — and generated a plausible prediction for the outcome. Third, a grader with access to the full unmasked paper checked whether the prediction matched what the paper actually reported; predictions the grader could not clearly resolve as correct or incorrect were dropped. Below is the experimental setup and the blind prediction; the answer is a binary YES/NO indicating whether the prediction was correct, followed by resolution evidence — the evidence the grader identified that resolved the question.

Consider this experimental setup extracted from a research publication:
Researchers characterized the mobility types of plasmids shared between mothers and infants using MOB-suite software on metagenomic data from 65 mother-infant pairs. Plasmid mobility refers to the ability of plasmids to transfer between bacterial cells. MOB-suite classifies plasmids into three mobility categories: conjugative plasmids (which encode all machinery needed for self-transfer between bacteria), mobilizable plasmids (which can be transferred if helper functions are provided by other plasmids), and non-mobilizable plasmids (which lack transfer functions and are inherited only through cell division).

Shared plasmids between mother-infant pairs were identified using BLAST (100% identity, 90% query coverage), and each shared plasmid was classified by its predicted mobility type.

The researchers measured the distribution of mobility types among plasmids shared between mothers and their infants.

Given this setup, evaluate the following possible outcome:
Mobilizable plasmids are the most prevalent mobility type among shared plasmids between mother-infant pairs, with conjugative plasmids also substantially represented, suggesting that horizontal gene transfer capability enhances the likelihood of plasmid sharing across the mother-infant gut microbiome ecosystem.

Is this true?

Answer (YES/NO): NO